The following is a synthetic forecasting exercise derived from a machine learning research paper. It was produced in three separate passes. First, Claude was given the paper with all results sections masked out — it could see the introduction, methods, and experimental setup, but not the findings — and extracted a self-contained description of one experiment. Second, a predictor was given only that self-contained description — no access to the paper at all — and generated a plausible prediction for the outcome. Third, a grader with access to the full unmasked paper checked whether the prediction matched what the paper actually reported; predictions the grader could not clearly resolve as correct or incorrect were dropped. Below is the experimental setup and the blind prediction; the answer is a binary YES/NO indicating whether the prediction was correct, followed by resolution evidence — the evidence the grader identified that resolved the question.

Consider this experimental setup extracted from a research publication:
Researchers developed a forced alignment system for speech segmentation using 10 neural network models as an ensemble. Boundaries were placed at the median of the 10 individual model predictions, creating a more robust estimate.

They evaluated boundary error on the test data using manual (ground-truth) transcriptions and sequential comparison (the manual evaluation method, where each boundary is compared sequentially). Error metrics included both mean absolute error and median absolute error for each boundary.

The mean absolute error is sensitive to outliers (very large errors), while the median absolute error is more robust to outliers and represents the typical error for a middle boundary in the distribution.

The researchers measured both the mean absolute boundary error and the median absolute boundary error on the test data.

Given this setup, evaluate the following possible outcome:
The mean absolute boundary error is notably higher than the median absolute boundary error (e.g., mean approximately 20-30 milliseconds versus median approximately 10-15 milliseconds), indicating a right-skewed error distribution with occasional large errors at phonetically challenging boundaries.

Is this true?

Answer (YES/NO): NO